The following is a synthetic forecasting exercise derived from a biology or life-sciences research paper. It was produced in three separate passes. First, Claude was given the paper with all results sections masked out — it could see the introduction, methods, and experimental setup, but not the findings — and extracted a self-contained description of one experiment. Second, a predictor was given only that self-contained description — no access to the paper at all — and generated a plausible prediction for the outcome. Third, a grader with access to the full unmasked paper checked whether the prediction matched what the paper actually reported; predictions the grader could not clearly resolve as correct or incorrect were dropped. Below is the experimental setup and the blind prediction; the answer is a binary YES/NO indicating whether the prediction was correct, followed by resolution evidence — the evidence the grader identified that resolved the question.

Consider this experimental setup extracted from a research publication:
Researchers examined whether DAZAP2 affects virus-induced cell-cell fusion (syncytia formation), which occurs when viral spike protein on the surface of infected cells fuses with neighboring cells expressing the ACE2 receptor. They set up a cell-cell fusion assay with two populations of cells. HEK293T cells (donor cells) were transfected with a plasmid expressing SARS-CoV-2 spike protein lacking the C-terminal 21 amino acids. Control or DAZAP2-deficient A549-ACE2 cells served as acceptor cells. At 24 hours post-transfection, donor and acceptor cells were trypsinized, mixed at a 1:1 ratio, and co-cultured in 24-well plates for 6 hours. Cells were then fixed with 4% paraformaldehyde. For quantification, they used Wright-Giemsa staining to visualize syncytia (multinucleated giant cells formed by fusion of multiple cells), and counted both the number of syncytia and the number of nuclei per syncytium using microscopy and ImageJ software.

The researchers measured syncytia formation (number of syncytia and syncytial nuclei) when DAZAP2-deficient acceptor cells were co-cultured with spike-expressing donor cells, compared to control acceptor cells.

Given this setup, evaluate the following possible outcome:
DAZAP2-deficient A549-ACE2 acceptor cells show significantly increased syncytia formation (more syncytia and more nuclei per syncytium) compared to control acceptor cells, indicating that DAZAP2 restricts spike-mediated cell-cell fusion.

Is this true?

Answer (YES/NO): YES